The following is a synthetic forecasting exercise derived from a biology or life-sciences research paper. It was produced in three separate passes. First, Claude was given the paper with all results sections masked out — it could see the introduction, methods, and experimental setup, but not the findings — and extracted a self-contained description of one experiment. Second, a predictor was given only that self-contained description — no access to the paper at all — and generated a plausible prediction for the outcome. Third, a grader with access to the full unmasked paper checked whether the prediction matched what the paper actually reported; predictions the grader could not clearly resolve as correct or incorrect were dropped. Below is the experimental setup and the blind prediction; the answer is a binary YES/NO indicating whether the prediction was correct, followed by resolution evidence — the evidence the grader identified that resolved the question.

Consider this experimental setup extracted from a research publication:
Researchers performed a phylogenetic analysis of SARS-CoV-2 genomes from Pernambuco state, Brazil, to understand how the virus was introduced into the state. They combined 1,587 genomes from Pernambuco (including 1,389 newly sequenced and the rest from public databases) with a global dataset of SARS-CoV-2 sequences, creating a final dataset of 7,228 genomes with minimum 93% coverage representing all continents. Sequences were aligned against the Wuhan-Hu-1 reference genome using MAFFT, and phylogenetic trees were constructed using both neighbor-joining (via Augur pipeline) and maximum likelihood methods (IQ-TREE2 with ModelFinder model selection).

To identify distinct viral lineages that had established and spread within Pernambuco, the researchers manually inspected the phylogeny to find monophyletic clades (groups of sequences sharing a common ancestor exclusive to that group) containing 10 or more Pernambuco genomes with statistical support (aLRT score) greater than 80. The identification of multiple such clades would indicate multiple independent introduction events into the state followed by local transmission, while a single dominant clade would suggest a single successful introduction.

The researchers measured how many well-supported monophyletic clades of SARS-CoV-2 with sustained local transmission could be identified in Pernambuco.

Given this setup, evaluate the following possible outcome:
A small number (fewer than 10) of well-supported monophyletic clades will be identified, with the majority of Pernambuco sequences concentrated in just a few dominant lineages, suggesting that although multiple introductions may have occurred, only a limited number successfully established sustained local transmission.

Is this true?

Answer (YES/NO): NO